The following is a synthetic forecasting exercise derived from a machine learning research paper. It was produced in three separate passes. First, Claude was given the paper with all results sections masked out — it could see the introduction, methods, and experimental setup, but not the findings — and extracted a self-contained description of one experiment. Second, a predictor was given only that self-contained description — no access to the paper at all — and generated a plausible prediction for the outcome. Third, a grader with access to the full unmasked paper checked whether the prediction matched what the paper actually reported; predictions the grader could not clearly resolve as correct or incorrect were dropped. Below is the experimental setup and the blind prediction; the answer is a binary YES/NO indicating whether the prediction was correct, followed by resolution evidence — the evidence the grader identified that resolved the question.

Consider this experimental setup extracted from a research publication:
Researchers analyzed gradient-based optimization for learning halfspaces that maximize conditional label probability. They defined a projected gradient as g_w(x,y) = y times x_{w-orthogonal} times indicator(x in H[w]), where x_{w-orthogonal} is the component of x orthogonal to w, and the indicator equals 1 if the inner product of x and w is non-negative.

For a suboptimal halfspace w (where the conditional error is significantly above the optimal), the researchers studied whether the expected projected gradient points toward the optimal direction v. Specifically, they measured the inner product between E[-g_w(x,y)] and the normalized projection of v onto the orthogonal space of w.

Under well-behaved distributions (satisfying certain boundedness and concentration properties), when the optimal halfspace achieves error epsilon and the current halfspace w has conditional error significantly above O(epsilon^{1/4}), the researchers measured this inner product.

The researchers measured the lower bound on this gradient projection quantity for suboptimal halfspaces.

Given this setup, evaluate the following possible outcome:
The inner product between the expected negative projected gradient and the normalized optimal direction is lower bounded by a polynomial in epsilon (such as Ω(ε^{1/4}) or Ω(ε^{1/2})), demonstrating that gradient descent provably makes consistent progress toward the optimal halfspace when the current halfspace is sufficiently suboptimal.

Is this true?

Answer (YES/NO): YES